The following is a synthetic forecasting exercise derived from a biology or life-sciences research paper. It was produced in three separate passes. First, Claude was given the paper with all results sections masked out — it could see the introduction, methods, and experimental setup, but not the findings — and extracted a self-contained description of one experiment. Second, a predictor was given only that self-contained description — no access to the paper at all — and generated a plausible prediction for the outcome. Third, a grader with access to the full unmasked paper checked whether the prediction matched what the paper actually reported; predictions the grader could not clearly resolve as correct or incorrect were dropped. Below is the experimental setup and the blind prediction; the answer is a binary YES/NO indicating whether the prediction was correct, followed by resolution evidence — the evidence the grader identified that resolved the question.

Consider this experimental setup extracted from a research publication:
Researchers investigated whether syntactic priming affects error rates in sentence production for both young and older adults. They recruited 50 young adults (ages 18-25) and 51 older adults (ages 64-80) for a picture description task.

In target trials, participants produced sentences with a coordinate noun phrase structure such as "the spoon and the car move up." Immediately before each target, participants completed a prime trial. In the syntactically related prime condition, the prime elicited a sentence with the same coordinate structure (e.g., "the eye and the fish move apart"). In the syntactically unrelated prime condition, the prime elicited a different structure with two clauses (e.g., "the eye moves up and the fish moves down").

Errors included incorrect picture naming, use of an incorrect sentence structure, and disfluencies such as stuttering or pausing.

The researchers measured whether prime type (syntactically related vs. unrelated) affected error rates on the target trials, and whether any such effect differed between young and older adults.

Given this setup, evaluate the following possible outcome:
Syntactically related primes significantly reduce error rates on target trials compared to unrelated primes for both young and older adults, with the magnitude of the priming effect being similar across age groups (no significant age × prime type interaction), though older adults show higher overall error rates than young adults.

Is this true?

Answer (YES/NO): NO